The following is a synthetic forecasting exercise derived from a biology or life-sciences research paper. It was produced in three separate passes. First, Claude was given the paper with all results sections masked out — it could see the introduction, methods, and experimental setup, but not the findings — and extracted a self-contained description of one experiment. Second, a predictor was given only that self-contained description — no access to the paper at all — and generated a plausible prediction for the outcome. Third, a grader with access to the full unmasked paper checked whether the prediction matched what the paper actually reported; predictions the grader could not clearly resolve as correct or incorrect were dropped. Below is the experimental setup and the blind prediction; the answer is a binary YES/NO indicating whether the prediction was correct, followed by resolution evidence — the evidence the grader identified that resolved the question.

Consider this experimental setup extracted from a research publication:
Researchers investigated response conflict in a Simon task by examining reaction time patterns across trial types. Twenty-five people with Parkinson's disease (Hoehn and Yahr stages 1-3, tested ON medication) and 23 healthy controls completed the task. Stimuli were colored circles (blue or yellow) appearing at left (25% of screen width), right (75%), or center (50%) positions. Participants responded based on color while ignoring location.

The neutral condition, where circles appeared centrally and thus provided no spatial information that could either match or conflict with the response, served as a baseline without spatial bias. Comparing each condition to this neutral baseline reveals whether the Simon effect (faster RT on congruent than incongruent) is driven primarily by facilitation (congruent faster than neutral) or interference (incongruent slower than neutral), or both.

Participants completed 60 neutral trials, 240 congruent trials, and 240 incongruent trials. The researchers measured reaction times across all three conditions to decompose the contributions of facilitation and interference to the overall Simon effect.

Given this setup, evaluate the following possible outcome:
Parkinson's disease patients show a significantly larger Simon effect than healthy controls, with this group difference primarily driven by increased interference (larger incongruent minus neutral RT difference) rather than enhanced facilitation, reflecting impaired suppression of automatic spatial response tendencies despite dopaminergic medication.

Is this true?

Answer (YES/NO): NO